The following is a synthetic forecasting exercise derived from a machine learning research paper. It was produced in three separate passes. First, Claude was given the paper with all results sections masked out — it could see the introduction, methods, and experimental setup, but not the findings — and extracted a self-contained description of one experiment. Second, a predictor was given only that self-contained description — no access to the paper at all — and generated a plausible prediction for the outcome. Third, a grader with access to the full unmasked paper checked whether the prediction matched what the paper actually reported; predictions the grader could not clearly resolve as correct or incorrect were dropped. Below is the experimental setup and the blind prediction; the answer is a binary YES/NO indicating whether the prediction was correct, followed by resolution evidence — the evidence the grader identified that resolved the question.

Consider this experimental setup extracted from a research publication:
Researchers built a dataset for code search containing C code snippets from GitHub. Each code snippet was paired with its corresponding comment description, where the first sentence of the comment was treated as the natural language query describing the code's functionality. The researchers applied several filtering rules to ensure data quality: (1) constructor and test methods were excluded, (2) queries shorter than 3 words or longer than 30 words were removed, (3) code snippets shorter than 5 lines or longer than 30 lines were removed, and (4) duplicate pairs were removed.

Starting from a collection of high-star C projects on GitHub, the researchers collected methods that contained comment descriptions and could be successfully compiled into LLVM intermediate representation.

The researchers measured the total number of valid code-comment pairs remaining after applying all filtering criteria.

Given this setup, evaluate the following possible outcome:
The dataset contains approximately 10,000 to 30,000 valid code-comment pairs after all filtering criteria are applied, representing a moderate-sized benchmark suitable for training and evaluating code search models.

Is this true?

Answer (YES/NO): NO